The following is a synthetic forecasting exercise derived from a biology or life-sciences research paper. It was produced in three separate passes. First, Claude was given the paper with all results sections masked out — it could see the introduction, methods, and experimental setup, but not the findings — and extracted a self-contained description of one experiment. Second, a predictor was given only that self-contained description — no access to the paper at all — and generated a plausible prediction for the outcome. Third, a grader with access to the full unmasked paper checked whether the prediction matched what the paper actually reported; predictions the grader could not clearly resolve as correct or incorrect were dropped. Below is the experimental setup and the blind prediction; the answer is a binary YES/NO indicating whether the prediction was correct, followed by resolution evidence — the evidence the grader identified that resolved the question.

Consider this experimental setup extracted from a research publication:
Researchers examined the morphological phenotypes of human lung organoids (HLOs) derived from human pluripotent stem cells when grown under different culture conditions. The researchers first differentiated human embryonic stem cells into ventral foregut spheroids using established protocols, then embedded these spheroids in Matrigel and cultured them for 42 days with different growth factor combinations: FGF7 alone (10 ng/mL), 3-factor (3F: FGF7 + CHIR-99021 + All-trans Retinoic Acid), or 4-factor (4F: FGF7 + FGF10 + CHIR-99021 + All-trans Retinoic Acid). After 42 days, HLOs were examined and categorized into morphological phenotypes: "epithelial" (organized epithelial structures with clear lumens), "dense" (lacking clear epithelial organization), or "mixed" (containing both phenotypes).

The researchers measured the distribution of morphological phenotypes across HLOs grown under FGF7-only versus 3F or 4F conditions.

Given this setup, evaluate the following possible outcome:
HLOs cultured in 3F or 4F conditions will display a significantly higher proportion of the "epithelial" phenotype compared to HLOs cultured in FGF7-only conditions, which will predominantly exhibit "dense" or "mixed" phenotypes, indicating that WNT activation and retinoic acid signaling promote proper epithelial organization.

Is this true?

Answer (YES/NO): YES